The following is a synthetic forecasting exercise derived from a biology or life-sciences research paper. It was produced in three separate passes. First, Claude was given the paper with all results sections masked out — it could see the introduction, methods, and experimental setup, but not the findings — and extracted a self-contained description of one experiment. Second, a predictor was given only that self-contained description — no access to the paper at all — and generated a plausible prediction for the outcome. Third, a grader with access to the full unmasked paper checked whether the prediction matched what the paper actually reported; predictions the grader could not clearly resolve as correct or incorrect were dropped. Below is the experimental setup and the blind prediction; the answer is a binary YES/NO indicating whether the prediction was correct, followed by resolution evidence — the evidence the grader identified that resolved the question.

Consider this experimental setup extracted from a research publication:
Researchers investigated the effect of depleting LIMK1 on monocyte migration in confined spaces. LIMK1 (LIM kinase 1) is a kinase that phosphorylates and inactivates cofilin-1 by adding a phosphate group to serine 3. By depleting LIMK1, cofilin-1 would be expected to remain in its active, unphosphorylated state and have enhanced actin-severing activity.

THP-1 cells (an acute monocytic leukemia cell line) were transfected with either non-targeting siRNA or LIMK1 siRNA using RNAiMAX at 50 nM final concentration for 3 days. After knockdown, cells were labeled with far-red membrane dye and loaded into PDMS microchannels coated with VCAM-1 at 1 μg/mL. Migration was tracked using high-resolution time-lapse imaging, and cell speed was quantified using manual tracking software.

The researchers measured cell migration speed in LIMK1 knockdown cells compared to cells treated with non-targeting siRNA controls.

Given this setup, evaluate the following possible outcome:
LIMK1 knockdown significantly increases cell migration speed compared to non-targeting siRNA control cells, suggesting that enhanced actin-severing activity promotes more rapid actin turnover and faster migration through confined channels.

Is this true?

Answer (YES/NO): NO